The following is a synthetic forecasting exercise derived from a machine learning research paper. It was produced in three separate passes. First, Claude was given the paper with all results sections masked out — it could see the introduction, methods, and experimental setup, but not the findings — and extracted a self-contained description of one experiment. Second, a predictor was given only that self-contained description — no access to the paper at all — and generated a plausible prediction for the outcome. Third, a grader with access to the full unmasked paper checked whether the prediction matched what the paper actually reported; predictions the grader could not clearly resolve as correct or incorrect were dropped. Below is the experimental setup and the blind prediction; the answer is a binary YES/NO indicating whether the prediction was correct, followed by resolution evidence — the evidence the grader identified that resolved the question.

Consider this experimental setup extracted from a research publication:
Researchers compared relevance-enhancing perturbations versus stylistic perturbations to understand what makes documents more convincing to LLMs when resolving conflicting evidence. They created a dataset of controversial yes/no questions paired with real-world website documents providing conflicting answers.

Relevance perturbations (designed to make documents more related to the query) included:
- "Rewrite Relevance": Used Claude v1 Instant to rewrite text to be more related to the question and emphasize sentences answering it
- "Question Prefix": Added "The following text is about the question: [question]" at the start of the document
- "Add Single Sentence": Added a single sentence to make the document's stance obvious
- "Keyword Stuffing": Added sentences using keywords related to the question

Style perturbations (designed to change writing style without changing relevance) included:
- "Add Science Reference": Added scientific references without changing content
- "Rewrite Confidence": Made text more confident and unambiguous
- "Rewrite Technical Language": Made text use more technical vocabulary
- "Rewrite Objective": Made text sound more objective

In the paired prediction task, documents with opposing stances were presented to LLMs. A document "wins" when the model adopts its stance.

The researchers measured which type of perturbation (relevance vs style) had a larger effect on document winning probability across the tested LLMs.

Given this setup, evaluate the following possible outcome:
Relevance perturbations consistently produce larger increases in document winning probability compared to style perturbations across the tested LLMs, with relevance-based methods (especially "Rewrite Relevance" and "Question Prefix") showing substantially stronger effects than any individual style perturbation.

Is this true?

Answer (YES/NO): YES